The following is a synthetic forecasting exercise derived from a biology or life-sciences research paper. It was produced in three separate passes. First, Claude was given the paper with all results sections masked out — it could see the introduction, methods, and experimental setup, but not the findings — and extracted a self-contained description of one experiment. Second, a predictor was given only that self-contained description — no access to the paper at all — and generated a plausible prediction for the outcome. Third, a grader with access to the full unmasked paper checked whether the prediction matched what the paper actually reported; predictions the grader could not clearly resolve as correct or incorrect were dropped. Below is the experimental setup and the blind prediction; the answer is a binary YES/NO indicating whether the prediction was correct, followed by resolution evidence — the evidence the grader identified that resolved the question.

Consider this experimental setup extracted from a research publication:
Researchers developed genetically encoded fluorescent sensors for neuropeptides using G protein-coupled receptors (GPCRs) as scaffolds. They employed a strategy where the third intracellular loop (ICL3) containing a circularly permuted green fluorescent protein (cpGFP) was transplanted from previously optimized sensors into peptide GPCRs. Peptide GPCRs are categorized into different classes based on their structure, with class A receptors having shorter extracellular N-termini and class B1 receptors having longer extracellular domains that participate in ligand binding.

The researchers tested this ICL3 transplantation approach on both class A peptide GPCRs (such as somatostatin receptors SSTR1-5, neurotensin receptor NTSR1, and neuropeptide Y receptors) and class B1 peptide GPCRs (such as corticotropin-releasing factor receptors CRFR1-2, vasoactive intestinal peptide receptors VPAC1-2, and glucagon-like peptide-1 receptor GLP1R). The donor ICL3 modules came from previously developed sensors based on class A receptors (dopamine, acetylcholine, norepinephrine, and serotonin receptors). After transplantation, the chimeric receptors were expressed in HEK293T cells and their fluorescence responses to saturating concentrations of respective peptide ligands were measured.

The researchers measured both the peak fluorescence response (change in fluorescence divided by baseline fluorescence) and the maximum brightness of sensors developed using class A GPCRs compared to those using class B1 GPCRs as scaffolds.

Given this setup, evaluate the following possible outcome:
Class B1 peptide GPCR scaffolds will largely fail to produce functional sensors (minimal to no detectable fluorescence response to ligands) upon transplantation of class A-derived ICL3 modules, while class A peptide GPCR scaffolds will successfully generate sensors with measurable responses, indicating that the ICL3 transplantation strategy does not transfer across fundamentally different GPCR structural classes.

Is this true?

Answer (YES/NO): NO